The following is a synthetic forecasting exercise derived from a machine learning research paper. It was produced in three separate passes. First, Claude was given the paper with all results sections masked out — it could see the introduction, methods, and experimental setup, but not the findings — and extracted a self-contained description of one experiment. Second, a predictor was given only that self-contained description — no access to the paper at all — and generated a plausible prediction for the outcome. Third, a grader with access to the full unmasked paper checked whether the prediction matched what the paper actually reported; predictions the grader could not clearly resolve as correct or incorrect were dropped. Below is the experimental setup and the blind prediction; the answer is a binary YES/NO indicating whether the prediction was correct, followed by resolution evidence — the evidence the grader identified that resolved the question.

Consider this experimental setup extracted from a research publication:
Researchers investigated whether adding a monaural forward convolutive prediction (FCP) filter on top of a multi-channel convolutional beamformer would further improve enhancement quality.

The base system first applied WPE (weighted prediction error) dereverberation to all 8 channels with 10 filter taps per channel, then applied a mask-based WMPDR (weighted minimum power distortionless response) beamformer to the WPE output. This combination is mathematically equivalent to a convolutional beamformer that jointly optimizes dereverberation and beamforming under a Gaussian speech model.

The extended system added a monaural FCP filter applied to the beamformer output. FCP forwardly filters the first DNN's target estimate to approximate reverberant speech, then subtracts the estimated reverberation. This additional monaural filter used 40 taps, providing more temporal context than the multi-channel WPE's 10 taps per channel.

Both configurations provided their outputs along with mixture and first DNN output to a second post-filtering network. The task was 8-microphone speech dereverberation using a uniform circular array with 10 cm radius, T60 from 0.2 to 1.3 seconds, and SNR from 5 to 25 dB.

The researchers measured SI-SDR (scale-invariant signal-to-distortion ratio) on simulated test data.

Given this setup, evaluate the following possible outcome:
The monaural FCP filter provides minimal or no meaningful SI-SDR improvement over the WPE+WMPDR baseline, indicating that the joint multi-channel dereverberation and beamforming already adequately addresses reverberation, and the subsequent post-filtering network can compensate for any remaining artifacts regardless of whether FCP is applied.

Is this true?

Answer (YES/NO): NO